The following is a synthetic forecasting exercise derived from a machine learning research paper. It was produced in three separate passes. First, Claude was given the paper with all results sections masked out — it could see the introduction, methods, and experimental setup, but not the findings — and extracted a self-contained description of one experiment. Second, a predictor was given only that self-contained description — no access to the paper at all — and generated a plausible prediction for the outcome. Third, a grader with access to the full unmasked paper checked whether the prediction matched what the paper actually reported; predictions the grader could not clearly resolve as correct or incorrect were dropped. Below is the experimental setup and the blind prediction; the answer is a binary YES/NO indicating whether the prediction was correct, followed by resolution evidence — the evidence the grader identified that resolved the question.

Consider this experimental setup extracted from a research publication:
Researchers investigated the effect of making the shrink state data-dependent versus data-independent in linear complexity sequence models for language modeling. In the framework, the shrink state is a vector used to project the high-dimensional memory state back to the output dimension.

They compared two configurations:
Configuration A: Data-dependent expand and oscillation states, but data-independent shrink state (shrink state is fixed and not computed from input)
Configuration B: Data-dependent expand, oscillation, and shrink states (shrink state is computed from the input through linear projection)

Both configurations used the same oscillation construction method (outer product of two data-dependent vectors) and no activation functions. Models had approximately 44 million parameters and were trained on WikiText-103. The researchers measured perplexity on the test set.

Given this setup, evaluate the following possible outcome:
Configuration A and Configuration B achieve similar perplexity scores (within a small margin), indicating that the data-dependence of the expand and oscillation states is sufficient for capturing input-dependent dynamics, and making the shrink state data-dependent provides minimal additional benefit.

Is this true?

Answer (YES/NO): YES